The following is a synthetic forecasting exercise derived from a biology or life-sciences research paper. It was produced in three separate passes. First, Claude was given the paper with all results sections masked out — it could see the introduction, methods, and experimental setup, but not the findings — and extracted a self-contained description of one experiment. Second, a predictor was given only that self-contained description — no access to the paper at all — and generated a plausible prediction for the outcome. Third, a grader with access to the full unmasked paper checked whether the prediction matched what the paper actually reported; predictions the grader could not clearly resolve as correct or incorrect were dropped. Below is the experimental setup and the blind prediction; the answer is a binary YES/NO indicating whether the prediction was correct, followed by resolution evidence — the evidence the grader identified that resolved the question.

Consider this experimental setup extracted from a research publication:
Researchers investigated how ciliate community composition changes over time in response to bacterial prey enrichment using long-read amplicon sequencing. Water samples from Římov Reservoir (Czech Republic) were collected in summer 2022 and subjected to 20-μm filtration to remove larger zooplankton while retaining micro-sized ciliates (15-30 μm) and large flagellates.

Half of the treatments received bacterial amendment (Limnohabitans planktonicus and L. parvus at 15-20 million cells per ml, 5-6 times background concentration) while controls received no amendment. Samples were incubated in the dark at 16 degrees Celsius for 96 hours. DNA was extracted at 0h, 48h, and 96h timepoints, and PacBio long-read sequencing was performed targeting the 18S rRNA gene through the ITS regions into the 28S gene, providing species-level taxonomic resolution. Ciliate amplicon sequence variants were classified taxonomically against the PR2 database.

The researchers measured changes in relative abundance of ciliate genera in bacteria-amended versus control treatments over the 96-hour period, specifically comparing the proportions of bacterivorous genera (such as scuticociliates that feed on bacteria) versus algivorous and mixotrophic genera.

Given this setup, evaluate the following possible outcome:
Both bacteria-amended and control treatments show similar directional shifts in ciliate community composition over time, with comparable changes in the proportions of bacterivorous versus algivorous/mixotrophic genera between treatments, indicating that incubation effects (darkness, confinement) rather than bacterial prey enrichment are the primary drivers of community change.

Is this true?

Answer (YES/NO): NO